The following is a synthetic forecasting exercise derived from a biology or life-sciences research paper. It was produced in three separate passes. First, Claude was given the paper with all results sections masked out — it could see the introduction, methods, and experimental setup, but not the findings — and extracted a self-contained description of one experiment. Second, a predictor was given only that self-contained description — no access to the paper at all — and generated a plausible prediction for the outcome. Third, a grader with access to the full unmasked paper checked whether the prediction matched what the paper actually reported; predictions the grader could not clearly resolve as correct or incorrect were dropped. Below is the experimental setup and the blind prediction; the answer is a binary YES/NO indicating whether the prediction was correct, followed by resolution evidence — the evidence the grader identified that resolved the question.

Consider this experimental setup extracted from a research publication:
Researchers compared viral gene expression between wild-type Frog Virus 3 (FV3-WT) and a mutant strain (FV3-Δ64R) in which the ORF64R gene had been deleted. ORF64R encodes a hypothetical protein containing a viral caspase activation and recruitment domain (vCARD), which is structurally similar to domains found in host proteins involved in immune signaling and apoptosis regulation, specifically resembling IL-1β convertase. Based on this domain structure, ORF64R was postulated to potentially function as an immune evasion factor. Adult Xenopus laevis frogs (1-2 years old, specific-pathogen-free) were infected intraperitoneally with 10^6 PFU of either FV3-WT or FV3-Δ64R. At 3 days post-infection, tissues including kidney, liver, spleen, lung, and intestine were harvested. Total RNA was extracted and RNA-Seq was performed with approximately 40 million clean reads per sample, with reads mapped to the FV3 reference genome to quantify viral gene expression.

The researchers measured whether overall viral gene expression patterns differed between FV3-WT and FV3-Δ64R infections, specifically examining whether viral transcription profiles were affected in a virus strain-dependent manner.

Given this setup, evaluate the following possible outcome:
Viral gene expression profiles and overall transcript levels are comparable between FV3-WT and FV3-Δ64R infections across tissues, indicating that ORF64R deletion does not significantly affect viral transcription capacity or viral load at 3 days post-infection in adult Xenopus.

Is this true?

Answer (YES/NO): NO